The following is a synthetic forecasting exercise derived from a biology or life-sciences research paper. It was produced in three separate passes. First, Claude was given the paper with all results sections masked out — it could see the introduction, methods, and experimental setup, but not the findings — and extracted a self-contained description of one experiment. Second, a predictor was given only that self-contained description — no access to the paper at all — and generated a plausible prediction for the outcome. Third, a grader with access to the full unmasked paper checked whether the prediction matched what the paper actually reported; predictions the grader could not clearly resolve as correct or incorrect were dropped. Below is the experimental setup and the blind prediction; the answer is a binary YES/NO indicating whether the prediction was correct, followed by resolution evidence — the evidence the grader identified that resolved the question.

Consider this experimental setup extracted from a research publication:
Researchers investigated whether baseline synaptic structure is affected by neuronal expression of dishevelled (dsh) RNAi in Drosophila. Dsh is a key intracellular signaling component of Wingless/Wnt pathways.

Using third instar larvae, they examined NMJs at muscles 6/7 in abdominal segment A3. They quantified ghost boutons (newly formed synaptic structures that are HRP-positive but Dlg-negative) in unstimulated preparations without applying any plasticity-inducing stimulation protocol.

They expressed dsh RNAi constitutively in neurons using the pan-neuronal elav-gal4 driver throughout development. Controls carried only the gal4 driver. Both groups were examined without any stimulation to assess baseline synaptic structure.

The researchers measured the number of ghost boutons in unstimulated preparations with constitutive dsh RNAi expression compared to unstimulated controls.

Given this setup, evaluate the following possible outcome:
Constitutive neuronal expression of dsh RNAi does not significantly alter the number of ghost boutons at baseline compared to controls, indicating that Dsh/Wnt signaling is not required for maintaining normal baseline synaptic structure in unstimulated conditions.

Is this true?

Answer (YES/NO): YES